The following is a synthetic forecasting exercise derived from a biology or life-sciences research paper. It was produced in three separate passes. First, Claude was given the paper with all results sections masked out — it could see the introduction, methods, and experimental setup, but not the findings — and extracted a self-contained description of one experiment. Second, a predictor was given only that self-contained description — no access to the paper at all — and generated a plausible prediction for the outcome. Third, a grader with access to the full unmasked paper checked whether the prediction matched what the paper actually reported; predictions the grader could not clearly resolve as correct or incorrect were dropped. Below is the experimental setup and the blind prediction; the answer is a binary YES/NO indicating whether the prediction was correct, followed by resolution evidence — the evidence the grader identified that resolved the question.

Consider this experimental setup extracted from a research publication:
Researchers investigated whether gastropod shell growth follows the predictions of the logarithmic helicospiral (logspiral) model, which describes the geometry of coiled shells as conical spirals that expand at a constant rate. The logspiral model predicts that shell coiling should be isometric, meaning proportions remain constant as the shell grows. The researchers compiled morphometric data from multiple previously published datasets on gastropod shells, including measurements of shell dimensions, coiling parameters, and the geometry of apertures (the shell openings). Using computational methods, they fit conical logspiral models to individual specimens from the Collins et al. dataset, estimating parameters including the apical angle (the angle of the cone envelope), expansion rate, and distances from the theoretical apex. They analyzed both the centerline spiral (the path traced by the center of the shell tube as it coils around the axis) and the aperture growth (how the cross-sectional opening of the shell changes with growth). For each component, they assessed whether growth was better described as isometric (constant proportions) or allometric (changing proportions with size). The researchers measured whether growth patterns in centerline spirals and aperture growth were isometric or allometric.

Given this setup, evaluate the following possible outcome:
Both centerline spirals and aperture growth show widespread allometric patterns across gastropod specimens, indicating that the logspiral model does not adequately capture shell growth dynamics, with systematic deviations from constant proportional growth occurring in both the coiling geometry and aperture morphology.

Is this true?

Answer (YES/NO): NO